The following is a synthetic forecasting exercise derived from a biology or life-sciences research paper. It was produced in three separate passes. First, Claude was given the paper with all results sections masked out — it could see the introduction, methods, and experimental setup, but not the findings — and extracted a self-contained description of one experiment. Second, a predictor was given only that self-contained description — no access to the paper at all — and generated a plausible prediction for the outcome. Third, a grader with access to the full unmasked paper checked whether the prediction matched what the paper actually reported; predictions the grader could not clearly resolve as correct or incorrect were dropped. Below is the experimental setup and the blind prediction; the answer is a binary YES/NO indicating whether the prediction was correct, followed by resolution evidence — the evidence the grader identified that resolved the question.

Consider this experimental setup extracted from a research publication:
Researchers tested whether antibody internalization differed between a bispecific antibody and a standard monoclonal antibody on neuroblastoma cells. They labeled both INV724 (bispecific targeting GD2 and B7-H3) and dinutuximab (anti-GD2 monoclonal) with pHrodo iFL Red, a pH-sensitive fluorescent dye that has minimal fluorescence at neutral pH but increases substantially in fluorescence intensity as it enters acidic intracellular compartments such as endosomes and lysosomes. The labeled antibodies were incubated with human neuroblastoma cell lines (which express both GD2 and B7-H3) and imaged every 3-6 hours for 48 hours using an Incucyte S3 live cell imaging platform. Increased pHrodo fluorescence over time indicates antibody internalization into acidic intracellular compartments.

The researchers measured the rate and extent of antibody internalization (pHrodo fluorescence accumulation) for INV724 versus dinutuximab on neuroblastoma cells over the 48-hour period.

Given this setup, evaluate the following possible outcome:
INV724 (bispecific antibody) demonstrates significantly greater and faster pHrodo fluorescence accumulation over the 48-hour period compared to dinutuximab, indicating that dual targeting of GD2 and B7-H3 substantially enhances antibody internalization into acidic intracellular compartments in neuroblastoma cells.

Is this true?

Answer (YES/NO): NO